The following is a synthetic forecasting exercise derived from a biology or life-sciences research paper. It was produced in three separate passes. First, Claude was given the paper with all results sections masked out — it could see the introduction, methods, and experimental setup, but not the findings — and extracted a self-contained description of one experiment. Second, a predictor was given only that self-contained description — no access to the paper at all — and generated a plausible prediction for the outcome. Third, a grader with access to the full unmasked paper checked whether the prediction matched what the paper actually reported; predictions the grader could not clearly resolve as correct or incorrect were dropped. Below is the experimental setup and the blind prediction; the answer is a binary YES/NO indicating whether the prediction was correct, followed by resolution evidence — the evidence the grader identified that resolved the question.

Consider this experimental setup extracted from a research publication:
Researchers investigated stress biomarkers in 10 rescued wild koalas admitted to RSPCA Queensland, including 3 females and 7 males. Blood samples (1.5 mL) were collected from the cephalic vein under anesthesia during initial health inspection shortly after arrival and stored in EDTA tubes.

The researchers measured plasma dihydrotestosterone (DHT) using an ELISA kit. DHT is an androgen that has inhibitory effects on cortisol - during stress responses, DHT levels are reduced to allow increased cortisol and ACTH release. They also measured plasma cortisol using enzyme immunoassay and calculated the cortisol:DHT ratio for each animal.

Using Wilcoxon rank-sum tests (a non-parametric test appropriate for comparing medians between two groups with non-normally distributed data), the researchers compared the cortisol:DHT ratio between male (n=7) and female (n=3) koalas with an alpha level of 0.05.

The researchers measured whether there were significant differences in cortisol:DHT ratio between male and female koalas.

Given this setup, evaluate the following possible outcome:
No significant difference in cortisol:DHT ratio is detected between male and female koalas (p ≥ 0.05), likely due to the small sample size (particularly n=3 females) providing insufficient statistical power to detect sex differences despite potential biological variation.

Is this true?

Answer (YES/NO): YES